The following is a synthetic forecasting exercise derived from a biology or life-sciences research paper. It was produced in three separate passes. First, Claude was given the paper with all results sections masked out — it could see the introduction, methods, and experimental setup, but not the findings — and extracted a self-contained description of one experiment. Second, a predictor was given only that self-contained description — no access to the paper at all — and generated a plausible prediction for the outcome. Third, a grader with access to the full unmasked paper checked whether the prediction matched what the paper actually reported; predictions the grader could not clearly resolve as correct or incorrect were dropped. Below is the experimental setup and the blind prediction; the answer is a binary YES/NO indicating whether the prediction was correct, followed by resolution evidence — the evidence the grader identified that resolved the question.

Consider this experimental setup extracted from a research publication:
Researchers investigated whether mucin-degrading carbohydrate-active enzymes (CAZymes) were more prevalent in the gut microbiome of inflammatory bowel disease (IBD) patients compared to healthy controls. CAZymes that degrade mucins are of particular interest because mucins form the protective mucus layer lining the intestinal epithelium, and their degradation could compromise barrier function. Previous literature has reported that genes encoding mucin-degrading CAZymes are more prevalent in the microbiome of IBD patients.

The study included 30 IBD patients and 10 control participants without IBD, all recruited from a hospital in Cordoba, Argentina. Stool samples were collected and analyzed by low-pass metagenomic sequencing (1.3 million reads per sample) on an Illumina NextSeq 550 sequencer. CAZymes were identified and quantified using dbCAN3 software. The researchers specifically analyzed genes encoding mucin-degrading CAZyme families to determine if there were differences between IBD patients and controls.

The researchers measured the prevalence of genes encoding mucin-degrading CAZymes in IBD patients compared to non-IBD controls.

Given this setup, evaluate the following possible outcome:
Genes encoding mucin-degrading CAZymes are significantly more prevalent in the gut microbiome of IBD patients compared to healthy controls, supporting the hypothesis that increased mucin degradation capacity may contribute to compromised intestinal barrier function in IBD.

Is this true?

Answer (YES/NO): NO